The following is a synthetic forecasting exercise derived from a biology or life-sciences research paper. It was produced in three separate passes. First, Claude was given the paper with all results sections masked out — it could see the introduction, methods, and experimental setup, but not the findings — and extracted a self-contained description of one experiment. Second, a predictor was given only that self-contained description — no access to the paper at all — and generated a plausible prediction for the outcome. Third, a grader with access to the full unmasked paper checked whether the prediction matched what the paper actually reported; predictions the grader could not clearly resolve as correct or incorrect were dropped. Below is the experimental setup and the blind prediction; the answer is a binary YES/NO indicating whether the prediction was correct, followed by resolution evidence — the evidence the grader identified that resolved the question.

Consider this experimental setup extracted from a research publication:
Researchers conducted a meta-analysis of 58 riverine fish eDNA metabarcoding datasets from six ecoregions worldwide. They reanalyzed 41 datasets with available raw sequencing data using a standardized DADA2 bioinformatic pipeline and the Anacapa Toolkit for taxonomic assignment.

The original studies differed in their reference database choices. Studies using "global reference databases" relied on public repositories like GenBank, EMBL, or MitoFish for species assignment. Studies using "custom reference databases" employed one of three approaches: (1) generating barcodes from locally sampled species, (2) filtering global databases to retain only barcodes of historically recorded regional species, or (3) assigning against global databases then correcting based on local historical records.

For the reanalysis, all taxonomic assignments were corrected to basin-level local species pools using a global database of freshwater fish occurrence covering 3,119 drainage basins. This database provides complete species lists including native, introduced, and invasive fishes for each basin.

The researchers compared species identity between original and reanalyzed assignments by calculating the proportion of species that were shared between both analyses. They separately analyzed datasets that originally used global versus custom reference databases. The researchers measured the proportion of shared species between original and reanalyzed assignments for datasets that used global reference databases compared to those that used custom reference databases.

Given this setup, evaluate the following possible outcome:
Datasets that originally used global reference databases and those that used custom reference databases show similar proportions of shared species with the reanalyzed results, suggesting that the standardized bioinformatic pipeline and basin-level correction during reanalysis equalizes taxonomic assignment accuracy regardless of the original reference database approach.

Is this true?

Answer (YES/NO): YES